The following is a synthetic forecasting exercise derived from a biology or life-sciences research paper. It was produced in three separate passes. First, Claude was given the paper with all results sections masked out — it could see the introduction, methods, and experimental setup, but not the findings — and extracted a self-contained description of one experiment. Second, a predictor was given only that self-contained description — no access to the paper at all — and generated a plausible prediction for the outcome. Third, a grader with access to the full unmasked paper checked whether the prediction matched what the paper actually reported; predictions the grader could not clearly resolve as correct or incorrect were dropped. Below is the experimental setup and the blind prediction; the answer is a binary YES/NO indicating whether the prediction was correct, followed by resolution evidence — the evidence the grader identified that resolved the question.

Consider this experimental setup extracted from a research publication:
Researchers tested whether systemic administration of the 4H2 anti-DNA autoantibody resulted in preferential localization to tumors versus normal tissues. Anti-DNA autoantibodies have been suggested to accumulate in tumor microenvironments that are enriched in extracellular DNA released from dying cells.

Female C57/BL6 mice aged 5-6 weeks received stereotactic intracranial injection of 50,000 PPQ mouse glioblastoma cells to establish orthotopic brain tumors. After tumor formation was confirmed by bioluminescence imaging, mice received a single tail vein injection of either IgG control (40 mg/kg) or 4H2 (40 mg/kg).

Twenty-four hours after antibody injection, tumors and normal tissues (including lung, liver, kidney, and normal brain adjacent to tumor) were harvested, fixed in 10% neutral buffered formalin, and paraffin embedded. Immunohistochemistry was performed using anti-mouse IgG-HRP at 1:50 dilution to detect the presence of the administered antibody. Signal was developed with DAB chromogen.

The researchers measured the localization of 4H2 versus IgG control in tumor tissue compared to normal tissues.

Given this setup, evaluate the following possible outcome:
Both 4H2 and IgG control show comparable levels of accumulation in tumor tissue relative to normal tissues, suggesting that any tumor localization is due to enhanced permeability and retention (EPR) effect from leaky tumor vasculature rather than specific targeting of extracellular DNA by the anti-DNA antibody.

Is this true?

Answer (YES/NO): NO